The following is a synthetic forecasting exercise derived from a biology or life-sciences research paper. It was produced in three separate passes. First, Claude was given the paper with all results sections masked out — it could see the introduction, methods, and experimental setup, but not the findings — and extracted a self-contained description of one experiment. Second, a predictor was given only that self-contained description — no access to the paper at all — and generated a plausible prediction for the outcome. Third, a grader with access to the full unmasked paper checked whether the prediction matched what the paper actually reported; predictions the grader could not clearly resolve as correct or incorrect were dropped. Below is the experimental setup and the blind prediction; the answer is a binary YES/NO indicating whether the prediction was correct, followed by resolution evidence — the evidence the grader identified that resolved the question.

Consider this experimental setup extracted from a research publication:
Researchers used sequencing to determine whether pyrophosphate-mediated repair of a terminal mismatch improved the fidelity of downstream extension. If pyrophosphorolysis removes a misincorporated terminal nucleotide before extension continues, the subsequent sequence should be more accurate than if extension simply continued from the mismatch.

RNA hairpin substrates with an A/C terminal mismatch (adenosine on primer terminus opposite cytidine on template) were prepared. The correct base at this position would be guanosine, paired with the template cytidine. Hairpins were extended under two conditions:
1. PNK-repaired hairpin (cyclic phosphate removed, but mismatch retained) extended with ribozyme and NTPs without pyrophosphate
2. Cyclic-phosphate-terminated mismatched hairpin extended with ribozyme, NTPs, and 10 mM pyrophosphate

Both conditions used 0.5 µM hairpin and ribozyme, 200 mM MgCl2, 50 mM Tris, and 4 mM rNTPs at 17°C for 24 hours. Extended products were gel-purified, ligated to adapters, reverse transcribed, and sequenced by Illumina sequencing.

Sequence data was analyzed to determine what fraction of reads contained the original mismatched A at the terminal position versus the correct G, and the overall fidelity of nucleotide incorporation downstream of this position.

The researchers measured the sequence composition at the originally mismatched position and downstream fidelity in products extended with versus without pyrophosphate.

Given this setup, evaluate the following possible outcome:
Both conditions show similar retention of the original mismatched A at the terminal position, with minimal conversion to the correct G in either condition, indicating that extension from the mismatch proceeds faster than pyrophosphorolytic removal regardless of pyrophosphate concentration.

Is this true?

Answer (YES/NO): NO